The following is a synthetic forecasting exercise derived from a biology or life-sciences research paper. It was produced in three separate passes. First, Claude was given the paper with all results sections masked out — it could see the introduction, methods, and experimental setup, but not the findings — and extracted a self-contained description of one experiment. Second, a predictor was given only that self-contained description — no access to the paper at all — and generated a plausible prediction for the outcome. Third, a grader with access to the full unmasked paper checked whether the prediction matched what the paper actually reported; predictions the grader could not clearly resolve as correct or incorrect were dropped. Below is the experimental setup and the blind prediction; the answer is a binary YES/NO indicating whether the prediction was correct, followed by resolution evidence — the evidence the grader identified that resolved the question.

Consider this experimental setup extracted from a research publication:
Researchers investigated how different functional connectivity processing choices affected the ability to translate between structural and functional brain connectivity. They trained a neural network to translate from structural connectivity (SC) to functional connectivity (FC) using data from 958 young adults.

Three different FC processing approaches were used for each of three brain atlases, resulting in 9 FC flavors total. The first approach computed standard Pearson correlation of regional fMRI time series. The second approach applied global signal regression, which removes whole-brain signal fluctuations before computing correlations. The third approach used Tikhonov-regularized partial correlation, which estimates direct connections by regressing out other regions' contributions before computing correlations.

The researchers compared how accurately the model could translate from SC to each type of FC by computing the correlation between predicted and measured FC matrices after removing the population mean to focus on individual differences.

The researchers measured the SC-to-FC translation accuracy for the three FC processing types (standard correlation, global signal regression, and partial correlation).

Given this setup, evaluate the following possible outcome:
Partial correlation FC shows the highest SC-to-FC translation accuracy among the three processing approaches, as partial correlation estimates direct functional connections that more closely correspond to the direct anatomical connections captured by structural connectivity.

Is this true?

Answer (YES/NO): NO